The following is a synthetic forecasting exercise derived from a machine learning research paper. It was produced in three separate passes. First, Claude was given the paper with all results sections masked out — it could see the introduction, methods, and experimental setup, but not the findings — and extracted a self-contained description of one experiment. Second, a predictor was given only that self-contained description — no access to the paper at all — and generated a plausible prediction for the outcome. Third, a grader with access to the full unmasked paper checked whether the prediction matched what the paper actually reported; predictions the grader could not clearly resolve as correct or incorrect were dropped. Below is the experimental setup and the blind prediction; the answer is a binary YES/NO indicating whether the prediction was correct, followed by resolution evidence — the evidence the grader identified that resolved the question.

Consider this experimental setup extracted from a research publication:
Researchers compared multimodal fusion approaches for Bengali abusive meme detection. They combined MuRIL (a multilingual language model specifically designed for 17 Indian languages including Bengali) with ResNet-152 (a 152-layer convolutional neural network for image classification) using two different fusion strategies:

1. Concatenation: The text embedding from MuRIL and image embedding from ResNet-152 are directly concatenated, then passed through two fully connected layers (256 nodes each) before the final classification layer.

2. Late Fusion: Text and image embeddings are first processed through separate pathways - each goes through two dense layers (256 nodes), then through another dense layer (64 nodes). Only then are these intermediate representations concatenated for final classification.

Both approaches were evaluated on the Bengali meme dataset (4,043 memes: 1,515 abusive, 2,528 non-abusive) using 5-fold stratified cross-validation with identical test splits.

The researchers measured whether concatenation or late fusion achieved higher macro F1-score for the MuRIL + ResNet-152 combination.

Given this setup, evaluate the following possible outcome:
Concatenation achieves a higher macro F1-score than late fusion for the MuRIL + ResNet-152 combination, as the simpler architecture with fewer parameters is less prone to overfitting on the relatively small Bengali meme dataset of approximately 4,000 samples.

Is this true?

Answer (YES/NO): YES